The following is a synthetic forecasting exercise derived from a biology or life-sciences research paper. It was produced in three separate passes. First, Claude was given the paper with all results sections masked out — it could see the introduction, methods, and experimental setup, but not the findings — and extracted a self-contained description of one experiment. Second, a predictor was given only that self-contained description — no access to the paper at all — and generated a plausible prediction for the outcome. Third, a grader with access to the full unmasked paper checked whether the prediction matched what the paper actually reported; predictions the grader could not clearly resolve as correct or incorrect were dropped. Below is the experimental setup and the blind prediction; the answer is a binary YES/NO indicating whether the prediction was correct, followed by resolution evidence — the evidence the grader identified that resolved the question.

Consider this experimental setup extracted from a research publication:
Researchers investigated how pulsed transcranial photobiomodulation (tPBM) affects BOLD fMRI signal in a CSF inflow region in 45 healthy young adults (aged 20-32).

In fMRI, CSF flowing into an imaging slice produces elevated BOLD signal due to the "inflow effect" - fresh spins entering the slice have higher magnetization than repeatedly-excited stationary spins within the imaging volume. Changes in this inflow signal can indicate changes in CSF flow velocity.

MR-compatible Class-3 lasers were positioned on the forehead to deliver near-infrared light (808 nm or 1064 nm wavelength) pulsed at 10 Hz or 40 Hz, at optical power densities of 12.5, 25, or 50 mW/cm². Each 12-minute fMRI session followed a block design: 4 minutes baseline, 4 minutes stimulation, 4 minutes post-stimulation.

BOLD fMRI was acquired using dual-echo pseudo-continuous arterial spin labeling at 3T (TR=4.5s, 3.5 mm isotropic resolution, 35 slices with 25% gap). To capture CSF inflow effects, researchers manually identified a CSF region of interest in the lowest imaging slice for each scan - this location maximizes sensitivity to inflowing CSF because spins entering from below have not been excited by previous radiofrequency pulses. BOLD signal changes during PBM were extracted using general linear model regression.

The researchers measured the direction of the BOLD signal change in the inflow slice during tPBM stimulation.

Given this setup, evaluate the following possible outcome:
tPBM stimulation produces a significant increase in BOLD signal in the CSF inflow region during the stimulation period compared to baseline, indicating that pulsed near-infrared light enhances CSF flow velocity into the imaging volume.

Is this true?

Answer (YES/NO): NO